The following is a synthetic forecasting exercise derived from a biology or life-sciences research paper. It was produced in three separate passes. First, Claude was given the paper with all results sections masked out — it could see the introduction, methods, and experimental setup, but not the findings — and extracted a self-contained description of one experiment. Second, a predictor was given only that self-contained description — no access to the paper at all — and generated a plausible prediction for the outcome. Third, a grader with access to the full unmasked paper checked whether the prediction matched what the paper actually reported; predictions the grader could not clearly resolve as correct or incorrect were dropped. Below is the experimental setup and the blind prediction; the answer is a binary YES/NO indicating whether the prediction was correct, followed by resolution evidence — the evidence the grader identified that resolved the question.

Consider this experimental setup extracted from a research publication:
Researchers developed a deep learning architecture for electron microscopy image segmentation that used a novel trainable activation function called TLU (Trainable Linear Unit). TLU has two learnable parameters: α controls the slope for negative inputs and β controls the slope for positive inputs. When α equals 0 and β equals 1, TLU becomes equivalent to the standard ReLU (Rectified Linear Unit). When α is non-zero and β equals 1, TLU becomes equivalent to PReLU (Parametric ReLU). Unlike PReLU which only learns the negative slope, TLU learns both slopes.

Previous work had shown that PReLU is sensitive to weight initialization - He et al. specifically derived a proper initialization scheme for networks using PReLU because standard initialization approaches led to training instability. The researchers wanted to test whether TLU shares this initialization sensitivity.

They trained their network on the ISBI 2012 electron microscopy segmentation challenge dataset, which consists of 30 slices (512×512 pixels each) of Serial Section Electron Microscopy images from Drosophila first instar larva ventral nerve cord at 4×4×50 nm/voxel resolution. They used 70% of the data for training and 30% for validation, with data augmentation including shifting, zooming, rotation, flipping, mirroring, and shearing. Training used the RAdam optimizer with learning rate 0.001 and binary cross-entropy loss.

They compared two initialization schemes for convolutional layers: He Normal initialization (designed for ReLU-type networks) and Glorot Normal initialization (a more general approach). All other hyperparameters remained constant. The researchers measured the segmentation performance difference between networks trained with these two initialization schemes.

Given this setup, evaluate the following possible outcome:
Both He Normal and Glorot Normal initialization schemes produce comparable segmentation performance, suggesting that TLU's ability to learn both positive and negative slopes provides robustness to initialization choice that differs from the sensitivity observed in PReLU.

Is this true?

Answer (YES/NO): YES